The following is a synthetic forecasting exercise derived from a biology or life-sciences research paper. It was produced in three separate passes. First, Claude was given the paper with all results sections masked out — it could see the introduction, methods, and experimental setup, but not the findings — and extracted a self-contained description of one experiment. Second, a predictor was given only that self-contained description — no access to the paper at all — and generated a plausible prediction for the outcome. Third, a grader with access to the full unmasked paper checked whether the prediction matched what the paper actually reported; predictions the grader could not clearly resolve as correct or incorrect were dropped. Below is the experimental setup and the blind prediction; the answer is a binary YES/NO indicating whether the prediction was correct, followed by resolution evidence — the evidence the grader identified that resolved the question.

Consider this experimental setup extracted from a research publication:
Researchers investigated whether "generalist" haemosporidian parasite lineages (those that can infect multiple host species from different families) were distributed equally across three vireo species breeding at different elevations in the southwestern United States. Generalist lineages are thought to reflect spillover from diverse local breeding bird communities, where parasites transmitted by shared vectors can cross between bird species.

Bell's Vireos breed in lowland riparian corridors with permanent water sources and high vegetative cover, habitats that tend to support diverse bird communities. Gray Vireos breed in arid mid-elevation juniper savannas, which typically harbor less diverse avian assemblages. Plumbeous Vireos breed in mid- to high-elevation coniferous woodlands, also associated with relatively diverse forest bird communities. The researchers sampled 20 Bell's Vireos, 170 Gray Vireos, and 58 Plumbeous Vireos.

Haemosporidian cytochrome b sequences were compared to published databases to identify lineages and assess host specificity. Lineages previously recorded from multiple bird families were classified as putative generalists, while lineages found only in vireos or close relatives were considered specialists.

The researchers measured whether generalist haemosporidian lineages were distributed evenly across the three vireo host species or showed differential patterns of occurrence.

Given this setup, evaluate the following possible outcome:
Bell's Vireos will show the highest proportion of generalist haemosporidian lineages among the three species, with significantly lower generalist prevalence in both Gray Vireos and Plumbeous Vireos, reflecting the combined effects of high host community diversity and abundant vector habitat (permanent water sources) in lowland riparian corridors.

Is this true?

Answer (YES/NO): NO